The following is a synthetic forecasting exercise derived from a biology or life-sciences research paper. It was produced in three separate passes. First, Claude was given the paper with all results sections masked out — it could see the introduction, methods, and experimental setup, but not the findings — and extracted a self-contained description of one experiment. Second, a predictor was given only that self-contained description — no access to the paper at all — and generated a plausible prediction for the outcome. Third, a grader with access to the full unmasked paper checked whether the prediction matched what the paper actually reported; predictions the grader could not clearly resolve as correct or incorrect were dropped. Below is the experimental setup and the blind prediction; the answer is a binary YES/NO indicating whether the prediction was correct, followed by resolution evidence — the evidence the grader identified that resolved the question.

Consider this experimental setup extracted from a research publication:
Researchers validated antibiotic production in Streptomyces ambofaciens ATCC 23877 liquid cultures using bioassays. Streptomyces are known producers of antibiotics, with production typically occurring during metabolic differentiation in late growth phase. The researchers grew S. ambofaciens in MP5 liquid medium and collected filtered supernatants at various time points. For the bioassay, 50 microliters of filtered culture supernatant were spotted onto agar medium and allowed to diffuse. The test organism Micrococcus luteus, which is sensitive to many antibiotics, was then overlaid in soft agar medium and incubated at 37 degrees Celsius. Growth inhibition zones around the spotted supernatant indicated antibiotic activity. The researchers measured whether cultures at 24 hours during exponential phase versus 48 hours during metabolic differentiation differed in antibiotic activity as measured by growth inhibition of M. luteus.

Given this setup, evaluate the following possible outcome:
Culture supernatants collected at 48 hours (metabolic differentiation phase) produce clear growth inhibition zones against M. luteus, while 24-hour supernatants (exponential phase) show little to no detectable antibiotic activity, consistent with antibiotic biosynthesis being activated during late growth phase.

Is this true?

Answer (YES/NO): YES